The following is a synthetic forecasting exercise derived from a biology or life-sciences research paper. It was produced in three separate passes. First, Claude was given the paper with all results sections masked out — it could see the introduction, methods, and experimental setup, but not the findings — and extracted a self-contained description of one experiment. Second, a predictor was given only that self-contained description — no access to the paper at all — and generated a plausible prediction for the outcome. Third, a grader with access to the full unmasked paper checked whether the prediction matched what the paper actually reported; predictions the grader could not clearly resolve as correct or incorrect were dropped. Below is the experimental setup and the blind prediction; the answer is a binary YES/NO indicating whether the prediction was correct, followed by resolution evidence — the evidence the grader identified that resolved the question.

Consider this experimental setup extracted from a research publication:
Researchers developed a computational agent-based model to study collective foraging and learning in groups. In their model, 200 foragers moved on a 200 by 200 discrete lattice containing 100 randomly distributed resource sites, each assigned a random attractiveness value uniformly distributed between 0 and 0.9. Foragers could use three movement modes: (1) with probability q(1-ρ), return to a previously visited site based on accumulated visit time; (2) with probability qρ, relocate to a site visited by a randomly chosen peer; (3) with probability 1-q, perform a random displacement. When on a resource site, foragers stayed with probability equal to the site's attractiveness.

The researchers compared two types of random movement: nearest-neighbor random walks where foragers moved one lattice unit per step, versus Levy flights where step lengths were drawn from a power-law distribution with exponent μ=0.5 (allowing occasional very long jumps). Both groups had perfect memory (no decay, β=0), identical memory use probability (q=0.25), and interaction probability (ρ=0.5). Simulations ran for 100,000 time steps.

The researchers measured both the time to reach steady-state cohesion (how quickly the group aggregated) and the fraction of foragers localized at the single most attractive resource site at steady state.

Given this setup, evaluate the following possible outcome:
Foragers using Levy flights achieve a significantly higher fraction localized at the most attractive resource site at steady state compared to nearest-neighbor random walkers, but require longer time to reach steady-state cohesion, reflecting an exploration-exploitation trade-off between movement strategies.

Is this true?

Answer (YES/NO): YES